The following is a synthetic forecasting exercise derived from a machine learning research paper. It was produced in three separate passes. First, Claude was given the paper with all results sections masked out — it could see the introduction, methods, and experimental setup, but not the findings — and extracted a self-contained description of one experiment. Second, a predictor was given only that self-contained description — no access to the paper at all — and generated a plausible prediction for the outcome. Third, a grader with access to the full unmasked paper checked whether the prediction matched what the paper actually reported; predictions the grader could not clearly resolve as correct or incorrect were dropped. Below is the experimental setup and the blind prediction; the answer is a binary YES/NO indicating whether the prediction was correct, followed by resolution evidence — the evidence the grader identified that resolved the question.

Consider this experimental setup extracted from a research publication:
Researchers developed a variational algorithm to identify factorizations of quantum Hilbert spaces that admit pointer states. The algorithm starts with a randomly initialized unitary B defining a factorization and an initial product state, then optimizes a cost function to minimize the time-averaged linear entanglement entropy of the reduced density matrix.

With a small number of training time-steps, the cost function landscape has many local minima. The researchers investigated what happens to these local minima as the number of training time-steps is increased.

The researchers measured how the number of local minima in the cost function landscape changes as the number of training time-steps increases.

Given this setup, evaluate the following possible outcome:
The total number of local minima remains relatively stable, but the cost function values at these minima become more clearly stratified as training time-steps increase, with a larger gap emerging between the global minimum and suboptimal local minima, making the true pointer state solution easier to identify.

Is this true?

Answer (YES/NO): NO